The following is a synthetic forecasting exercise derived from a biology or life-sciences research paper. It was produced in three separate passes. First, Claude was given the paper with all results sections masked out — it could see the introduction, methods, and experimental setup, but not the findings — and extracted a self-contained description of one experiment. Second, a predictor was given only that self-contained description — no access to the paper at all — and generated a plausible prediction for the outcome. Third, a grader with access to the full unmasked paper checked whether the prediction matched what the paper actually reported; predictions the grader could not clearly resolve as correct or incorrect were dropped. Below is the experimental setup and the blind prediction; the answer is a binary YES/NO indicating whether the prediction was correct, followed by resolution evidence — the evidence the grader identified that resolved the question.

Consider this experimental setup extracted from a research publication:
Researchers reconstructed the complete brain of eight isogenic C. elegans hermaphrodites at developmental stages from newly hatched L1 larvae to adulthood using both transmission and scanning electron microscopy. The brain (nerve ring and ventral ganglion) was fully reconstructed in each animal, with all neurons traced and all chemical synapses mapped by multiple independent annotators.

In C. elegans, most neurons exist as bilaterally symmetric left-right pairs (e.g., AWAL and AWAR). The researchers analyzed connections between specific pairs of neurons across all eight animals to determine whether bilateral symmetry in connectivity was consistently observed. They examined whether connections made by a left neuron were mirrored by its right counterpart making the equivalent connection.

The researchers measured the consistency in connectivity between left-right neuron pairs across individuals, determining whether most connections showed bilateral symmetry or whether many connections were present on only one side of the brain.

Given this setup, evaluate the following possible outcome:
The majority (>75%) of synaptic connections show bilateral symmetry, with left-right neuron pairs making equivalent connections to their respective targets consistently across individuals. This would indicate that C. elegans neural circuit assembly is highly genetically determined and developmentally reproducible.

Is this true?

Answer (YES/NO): NO